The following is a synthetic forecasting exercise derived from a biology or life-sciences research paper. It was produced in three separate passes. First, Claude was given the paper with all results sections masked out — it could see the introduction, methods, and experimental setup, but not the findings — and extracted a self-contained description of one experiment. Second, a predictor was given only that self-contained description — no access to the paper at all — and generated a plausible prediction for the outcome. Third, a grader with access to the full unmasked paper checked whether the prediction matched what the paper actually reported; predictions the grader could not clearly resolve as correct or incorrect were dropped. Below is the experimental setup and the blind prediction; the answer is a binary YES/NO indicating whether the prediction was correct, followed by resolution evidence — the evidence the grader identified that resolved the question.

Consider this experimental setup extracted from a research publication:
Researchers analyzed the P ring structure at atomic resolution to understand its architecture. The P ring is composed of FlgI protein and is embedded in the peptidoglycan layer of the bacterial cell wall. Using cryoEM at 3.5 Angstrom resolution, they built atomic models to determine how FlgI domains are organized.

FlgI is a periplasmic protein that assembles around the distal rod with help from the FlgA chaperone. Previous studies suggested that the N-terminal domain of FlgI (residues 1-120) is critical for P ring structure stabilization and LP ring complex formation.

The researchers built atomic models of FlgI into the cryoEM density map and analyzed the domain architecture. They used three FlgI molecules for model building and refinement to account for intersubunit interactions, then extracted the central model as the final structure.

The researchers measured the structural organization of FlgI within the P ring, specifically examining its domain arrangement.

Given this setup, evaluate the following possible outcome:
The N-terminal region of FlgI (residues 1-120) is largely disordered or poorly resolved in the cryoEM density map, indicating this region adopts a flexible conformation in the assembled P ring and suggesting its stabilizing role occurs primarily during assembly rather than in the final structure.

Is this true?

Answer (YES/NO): NO